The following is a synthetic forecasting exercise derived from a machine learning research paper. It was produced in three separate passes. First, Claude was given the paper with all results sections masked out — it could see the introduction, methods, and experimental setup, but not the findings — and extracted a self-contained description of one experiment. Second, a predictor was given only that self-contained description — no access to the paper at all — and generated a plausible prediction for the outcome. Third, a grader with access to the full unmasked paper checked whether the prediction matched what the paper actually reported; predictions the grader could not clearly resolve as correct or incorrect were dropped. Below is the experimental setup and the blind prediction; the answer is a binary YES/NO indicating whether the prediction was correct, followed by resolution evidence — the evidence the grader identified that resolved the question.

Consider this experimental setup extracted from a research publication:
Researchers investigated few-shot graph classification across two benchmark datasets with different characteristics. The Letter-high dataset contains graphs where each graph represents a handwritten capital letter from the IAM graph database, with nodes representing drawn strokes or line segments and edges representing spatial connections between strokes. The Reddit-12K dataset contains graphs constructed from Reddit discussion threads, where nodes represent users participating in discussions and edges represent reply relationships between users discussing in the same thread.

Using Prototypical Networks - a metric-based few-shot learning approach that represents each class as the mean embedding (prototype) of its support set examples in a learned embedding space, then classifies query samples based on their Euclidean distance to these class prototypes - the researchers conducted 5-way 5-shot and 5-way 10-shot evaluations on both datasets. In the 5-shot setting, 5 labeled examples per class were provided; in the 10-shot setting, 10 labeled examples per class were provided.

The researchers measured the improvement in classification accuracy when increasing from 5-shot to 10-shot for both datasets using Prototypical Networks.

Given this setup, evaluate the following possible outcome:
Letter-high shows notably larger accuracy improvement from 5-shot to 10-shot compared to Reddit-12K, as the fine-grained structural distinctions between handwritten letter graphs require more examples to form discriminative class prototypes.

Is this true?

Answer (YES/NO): YES